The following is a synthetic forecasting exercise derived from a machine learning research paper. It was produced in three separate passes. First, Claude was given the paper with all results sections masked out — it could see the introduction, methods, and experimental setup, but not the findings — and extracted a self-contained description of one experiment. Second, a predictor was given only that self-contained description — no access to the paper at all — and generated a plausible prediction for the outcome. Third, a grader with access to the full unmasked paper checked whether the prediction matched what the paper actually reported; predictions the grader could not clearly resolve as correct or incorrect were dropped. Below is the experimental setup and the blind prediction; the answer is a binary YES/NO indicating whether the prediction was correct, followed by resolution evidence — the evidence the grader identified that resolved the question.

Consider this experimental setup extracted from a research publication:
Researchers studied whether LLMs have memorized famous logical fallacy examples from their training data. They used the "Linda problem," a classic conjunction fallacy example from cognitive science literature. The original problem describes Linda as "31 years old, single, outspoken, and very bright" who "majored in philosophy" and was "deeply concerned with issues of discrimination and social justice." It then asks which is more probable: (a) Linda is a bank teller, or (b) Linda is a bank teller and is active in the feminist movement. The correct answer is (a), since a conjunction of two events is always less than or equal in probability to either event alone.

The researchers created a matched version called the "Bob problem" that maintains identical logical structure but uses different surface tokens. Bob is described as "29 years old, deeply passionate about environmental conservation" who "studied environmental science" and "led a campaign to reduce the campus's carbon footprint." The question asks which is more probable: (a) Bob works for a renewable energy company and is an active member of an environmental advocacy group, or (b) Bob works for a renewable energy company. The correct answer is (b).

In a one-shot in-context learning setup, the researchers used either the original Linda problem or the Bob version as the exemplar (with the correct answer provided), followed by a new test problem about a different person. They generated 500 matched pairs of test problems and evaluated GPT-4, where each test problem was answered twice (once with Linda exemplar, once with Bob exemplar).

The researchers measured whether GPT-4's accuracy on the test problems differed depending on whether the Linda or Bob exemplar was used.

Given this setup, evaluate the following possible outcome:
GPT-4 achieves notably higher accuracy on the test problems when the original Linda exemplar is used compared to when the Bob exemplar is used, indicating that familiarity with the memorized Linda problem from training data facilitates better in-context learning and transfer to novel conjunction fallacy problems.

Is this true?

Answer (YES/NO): YES